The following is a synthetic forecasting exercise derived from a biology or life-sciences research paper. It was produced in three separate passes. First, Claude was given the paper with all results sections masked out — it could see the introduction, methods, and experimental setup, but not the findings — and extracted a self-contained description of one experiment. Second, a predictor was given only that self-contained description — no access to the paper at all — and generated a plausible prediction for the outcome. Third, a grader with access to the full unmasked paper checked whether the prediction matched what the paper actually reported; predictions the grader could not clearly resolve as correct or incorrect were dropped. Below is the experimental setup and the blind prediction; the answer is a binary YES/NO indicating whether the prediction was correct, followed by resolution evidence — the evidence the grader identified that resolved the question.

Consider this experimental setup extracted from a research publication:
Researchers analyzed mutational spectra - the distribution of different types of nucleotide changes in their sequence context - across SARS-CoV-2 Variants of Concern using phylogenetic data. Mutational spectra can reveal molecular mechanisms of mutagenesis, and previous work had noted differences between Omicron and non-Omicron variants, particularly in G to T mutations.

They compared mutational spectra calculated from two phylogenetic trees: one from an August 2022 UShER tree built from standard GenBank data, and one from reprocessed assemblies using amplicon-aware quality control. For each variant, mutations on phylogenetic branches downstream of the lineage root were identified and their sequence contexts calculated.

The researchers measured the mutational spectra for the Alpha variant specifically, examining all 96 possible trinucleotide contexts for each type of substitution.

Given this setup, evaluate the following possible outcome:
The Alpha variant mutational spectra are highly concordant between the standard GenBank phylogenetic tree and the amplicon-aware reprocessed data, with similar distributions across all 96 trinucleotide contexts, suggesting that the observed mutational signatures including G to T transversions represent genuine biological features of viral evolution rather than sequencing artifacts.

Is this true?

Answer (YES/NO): NO